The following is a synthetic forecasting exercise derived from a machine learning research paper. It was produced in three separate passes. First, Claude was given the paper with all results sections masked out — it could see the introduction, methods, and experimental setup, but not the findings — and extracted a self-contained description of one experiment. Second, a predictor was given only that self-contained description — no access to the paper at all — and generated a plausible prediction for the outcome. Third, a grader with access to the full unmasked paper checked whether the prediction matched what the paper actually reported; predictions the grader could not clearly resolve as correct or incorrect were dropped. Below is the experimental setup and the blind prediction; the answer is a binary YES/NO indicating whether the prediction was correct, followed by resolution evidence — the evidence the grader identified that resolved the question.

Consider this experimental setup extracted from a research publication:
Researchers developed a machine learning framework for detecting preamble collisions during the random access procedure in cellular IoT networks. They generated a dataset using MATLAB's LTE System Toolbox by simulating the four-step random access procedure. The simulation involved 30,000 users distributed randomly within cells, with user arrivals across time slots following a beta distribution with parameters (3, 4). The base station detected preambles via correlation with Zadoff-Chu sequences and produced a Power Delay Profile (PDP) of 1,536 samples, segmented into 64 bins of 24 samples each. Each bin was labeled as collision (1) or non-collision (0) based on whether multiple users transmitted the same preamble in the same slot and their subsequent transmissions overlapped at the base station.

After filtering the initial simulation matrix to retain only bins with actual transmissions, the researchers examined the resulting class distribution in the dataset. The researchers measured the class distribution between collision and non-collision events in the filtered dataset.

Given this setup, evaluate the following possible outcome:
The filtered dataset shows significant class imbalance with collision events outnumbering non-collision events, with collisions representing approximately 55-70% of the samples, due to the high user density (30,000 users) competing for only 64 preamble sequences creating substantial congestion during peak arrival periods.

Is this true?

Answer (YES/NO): NO